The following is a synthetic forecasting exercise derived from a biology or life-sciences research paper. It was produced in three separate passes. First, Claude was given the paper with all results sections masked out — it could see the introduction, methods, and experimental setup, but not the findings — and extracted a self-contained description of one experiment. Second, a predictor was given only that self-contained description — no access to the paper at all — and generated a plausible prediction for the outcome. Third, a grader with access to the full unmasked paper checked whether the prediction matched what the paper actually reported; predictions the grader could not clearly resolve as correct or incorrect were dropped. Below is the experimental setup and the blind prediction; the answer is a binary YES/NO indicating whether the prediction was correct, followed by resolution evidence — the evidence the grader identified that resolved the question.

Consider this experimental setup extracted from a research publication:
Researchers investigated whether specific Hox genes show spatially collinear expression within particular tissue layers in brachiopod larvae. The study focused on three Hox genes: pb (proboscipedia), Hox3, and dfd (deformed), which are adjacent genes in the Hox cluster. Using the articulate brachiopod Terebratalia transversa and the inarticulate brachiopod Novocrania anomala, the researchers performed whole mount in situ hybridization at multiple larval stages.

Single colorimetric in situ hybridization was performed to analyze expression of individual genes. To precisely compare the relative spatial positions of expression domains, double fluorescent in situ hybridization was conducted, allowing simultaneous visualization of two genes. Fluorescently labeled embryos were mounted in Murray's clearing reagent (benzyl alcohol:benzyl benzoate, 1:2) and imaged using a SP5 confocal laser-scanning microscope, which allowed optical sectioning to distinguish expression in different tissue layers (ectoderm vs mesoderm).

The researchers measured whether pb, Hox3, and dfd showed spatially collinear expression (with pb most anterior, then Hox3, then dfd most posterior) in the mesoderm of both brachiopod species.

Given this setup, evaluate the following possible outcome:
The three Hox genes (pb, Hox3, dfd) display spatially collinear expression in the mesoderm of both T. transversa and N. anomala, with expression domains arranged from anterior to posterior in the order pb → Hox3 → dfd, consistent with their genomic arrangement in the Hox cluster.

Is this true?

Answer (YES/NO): NO